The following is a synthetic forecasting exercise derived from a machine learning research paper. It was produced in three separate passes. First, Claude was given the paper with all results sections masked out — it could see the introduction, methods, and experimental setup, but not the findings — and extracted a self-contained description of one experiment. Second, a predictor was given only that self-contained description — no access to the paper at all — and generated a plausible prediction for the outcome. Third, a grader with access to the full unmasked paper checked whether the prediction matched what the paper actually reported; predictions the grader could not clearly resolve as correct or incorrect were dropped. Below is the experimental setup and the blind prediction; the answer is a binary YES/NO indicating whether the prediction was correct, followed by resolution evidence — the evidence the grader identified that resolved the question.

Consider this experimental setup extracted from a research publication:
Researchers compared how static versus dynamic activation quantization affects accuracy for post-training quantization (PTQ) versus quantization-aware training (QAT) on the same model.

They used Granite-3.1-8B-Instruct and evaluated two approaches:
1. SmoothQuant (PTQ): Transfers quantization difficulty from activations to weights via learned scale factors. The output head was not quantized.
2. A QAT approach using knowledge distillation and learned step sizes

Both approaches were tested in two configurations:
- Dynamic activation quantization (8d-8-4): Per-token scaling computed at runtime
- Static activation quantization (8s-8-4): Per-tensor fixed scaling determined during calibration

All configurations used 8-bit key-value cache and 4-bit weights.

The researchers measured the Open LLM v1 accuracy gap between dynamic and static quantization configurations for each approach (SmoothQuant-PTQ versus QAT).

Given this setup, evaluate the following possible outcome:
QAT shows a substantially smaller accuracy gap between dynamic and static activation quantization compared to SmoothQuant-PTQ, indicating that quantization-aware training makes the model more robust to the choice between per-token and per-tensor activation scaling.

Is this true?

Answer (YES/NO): YES